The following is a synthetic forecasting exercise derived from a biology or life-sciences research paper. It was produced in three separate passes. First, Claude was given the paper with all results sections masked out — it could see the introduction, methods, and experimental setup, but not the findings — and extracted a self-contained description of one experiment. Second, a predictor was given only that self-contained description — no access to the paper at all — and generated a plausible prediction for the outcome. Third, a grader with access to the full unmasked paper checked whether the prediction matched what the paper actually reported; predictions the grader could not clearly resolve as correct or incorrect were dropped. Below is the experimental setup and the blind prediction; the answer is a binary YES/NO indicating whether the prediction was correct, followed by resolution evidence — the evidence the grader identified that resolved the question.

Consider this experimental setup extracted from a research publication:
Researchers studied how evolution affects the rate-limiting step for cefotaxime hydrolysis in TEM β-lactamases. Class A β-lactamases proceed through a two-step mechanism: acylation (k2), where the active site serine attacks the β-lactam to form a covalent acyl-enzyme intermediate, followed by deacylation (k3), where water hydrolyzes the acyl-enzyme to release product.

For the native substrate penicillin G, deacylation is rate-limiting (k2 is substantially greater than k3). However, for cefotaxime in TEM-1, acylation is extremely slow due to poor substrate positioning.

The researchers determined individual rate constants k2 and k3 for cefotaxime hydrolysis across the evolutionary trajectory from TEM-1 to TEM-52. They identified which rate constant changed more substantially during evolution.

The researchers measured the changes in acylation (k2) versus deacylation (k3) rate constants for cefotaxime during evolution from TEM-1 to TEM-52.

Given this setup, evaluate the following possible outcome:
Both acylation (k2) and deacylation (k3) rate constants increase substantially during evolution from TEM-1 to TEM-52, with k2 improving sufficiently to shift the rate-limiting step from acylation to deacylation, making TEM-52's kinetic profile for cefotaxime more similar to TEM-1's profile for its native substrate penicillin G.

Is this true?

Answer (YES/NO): NO